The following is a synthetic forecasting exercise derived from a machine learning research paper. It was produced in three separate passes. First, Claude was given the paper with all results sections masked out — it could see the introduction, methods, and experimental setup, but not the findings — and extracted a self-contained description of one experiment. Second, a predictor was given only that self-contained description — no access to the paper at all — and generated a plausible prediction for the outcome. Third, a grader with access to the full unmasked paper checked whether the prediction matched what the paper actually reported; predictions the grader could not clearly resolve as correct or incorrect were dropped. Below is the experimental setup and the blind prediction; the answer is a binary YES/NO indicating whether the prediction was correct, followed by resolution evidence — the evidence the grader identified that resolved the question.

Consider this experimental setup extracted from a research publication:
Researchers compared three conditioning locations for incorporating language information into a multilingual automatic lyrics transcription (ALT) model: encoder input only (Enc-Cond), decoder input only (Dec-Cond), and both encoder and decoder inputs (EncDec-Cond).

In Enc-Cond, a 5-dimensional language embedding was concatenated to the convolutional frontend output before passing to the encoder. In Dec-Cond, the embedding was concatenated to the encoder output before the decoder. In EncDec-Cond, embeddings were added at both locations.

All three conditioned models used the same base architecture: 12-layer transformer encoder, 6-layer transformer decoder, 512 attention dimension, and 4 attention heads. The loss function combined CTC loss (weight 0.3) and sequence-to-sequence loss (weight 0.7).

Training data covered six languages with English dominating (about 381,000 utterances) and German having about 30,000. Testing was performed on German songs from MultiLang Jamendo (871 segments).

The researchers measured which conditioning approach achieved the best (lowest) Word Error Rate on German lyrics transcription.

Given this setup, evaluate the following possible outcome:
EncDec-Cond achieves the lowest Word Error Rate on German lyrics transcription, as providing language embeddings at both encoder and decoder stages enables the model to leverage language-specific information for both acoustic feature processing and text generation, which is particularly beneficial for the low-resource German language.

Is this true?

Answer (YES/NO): YES